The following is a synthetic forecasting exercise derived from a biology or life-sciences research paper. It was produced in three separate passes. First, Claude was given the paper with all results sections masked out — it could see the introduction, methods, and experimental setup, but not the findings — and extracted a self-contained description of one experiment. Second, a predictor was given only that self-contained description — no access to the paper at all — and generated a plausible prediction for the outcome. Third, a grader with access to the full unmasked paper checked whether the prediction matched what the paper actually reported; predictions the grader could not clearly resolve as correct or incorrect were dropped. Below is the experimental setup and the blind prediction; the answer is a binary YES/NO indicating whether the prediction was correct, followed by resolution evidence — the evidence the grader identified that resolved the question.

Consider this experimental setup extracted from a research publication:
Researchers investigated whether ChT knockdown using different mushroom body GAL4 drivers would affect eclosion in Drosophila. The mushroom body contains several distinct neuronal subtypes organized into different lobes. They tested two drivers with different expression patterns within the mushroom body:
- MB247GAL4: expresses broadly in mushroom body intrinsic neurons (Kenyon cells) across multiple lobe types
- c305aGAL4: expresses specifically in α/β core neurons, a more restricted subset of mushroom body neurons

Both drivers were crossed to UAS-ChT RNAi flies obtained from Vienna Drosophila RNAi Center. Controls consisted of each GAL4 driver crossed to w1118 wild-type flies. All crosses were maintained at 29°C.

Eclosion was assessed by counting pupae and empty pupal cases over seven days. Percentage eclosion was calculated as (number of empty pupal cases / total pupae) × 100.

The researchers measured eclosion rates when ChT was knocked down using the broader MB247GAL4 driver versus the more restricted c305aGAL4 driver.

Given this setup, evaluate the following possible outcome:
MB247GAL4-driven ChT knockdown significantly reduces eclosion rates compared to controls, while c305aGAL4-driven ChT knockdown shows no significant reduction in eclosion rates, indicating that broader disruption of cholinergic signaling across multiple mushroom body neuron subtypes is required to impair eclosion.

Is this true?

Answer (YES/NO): NO